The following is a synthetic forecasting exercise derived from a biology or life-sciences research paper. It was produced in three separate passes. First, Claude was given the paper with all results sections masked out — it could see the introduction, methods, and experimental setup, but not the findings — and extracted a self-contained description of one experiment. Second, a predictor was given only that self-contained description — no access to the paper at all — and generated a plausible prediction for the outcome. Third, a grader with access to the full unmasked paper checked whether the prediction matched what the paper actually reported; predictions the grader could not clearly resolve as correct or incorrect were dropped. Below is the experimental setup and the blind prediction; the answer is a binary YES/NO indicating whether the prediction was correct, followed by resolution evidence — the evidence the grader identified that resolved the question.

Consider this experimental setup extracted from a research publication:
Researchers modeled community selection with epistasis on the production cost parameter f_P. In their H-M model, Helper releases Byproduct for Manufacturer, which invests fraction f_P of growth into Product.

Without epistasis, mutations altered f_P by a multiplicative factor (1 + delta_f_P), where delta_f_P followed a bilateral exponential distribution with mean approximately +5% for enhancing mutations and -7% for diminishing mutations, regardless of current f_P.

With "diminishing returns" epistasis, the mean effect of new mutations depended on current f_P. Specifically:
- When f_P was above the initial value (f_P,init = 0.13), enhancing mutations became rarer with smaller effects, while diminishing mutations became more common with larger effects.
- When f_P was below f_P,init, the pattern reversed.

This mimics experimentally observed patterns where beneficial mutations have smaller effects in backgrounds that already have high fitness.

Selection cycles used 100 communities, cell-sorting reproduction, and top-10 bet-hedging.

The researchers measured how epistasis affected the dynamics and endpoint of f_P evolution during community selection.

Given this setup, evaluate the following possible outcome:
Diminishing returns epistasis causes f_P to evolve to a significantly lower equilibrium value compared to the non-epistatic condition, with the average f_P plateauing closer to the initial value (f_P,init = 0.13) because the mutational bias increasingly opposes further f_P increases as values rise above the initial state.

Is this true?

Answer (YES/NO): NO